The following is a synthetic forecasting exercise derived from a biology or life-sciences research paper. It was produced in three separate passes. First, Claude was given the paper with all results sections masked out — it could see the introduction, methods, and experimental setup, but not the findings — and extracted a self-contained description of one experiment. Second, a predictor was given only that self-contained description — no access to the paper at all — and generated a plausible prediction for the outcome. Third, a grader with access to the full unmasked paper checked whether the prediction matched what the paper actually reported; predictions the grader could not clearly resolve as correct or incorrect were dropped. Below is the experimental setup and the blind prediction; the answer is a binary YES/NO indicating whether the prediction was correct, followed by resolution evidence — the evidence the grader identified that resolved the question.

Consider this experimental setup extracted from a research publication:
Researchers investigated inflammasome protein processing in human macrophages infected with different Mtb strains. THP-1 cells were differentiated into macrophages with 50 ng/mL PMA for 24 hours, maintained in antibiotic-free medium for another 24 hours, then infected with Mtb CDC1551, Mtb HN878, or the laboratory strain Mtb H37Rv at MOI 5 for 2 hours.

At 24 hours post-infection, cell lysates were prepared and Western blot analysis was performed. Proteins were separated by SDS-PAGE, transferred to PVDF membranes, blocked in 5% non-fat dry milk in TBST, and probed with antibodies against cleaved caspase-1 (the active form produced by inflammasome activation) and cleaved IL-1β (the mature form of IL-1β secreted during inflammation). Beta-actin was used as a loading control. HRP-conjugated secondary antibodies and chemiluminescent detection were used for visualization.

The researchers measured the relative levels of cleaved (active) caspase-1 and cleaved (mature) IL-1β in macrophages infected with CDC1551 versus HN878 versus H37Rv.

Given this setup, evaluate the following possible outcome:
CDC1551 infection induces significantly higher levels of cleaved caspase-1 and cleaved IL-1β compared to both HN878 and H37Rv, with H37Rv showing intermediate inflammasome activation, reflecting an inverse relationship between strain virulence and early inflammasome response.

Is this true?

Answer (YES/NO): NO